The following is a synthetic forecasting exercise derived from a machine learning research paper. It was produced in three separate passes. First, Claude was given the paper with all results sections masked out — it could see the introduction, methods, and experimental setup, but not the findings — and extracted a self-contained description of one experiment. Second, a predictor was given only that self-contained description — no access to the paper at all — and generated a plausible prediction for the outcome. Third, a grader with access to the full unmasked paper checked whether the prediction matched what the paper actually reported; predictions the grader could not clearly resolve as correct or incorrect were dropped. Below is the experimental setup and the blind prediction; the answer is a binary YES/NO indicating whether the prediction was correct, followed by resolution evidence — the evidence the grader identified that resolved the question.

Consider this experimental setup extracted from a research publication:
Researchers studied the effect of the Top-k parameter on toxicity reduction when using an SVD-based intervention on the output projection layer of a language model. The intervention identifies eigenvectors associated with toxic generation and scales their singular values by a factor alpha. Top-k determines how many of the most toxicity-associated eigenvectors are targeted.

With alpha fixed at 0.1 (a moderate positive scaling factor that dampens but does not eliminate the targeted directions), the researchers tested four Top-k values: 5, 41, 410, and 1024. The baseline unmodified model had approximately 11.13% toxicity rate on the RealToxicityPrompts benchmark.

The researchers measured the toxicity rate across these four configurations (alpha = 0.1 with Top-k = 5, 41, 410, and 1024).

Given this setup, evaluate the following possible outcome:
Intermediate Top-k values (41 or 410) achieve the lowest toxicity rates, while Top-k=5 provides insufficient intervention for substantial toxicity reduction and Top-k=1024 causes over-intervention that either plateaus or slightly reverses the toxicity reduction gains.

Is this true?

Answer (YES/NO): NO